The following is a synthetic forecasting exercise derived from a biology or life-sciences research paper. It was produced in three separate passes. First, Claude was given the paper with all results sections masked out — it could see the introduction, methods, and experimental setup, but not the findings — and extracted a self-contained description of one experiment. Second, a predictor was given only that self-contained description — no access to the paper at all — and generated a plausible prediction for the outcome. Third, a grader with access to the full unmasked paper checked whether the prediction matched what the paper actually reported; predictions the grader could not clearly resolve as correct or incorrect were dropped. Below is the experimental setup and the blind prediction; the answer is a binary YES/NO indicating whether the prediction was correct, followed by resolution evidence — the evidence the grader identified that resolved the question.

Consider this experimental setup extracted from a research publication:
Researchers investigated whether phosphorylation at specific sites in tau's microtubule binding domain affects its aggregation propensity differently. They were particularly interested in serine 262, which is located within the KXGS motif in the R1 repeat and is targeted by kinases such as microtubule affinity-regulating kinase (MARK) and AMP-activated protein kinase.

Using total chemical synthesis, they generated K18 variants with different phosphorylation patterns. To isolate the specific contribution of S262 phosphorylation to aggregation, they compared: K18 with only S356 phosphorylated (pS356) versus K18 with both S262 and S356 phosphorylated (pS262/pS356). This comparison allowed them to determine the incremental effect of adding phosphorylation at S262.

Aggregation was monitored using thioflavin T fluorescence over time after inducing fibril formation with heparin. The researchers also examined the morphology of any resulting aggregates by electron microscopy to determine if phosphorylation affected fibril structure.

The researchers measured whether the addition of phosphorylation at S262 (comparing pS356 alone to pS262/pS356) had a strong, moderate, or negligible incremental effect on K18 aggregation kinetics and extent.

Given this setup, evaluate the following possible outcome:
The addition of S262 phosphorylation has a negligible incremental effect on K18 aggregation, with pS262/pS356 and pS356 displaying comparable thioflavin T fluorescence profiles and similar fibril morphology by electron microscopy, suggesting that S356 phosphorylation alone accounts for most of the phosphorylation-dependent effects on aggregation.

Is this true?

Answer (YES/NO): NO